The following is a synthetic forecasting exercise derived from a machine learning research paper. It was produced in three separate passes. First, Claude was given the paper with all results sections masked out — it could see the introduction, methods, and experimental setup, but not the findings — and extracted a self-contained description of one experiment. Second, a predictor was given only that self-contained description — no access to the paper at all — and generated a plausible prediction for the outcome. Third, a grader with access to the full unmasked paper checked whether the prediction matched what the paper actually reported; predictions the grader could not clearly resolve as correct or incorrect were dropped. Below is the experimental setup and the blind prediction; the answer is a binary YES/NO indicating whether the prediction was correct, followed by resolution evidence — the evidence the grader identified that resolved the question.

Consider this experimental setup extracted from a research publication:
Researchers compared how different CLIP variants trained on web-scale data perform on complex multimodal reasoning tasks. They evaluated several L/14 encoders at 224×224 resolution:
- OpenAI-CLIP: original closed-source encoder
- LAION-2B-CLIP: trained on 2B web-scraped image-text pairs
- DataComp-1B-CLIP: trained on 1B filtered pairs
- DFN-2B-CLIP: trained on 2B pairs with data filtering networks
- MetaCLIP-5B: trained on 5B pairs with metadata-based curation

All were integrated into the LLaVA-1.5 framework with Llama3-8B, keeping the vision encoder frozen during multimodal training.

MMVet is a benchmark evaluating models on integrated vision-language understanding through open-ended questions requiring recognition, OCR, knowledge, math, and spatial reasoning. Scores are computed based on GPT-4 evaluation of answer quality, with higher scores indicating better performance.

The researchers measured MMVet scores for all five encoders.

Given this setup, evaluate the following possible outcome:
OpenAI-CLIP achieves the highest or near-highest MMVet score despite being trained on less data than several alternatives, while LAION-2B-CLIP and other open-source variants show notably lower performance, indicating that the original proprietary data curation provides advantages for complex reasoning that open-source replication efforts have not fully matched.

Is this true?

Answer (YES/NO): NO